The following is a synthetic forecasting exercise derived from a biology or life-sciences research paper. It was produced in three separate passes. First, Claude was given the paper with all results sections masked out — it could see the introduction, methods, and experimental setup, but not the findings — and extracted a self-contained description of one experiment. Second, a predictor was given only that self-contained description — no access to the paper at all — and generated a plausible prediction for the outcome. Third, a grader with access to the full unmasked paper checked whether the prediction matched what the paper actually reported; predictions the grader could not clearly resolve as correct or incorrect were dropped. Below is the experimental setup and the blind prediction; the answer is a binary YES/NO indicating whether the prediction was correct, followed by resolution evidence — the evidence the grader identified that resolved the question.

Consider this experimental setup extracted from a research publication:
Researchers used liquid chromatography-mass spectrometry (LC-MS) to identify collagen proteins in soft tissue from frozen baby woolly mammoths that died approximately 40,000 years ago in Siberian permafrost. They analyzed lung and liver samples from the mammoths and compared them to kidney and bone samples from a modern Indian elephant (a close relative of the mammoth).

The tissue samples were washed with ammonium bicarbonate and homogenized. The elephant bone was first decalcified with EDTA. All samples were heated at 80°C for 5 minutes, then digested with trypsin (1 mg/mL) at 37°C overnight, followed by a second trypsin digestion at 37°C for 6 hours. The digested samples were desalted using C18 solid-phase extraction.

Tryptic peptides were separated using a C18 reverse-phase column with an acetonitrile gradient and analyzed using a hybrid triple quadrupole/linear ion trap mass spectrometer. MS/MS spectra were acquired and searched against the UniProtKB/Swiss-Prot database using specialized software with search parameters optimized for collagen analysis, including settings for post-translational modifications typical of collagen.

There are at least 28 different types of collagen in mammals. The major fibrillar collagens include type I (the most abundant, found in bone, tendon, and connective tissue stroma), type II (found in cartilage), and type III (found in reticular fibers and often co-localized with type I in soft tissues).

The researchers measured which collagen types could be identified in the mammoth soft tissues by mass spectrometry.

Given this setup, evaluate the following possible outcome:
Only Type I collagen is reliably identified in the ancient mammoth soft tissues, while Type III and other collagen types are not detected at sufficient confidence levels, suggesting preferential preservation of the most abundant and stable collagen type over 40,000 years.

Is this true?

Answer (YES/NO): NO